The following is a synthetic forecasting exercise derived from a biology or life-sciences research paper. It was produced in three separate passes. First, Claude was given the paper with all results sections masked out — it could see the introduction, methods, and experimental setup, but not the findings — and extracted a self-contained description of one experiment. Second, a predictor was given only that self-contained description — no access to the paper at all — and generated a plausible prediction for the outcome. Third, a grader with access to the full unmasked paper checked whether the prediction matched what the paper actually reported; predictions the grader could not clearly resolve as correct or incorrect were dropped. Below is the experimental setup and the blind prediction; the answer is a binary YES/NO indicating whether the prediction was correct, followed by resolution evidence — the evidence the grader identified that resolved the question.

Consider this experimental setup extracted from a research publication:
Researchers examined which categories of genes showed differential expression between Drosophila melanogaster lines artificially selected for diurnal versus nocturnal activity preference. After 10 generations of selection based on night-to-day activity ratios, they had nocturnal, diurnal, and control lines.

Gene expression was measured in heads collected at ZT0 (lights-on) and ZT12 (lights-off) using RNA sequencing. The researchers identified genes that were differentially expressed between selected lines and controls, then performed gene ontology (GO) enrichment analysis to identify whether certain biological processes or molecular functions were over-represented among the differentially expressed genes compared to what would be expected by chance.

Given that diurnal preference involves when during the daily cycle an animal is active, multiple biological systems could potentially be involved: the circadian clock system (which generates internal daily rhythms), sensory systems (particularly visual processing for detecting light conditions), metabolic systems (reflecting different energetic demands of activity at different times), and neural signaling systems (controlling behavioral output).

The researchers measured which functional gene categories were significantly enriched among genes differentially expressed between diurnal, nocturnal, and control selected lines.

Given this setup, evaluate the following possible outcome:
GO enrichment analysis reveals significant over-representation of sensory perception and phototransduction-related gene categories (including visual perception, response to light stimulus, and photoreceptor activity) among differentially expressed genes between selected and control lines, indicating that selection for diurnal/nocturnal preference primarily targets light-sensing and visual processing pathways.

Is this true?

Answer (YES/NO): NO